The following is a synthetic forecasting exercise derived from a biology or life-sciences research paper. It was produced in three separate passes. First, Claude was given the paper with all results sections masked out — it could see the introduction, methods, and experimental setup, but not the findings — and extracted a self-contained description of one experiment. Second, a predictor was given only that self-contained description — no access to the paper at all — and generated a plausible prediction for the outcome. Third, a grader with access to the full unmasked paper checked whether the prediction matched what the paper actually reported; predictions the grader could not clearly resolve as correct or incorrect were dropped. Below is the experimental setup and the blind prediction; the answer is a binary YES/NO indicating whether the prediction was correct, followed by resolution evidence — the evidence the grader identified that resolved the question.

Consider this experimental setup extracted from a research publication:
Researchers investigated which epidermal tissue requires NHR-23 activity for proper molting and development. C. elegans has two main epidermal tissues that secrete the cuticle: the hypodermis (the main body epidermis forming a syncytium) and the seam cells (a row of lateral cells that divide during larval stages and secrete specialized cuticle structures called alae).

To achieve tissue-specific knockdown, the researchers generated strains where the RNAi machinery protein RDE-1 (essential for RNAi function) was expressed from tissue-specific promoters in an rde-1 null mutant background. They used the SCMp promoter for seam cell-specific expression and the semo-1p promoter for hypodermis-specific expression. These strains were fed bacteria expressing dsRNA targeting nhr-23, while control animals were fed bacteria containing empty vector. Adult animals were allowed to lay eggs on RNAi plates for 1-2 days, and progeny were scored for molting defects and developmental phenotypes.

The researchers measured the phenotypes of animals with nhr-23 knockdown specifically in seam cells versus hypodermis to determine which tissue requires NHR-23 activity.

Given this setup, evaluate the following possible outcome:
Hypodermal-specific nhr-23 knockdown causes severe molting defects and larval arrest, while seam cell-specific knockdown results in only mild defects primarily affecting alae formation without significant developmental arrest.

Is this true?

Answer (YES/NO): NO